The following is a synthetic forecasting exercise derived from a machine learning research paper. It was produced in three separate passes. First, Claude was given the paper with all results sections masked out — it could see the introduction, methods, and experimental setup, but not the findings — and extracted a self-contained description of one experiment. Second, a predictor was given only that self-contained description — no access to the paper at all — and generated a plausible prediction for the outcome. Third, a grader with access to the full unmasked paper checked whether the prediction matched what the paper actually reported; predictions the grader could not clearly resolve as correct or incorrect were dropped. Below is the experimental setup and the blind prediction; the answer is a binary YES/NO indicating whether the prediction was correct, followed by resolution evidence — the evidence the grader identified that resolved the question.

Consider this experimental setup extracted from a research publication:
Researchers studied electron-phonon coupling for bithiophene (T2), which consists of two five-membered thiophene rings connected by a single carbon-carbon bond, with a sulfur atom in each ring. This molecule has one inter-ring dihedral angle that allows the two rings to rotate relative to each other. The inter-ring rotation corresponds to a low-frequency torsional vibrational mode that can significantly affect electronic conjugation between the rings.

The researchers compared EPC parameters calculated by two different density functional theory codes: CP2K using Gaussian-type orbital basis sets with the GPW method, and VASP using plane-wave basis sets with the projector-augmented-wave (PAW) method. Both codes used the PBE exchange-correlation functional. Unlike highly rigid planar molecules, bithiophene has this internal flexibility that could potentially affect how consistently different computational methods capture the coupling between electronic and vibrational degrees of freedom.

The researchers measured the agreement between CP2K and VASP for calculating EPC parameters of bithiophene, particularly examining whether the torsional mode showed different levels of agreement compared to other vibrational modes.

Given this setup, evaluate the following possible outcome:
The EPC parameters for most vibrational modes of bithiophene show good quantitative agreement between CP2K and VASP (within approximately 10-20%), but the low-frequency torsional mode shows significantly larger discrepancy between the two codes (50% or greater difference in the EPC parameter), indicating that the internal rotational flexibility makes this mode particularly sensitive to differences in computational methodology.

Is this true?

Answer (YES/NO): NO